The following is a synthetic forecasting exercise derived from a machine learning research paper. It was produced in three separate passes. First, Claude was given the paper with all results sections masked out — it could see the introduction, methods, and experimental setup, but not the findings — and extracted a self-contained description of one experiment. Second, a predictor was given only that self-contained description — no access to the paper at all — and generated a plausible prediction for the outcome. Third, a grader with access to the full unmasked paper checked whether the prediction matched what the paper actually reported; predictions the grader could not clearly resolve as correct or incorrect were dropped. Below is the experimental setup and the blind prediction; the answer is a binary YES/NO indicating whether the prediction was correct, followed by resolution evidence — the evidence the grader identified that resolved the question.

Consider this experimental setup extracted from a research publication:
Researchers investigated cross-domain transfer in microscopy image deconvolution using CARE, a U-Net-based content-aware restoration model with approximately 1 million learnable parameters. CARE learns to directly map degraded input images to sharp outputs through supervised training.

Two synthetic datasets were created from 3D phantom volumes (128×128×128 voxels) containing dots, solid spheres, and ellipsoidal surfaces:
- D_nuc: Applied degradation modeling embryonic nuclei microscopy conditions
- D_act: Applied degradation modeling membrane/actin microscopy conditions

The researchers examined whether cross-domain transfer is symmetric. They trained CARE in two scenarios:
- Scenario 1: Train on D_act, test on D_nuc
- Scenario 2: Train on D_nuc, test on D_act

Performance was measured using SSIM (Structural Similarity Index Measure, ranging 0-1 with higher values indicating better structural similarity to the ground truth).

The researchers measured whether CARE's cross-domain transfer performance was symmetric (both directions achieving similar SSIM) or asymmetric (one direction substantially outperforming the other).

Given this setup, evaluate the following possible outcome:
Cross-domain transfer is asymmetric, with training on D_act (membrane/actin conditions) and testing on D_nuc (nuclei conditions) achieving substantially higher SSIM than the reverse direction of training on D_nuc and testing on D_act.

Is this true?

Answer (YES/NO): NO